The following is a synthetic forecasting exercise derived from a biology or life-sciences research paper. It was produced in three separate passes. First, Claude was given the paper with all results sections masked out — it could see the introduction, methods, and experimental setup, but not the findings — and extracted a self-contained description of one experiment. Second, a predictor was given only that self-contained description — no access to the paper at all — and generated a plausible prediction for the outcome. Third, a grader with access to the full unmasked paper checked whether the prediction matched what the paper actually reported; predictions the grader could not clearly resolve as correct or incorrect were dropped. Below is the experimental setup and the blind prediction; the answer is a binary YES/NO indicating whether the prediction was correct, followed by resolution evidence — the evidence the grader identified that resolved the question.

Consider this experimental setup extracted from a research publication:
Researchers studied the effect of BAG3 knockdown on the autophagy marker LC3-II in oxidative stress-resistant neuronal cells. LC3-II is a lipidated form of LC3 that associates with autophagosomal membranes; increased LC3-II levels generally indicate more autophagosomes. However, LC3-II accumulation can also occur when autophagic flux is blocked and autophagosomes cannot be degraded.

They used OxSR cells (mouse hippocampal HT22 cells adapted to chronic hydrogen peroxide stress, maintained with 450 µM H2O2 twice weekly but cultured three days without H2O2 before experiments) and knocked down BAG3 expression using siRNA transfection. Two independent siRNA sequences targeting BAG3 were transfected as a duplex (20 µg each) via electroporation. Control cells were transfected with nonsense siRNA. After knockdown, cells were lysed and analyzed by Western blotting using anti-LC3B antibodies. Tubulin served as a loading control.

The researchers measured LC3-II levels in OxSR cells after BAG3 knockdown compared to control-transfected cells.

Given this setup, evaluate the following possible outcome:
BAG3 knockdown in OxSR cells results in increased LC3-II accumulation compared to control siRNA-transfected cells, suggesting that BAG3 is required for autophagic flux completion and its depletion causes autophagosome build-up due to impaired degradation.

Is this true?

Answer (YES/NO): NO